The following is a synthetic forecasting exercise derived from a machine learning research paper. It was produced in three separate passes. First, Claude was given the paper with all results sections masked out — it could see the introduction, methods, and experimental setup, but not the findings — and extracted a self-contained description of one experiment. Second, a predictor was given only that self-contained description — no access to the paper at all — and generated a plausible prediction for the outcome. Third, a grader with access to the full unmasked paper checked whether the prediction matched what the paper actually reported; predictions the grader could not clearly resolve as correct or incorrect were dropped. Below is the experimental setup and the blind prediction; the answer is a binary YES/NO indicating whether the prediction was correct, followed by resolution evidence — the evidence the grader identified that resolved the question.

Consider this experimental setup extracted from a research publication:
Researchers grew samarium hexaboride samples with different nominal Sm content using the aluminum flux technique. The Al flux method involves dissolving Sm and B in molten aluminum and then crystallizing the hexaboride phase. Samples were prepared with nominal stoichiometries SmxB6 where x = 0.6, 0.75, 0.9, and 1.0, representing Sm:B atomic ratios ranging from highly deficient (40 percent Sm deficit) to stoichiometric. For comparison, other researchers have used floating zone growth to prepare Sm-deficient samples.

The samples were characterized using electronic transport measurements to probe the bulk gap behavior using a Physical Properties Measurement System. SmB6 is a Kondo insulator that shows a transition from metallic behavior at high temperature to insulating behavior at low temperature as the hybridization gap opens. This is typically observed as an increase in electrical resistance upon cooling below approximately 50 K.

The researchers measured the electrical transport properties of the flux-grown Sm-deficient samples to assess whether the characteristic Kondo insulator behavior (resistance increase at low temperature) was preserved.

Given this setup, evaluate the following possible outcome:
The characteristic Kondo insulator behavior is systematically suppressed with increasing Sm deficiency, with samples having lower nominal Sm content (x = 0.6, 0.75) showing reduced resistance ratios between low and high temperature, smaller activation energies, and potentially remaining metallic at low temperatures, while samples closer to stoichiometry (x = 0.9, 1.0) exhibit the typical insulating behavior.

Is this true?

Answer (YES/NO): NO